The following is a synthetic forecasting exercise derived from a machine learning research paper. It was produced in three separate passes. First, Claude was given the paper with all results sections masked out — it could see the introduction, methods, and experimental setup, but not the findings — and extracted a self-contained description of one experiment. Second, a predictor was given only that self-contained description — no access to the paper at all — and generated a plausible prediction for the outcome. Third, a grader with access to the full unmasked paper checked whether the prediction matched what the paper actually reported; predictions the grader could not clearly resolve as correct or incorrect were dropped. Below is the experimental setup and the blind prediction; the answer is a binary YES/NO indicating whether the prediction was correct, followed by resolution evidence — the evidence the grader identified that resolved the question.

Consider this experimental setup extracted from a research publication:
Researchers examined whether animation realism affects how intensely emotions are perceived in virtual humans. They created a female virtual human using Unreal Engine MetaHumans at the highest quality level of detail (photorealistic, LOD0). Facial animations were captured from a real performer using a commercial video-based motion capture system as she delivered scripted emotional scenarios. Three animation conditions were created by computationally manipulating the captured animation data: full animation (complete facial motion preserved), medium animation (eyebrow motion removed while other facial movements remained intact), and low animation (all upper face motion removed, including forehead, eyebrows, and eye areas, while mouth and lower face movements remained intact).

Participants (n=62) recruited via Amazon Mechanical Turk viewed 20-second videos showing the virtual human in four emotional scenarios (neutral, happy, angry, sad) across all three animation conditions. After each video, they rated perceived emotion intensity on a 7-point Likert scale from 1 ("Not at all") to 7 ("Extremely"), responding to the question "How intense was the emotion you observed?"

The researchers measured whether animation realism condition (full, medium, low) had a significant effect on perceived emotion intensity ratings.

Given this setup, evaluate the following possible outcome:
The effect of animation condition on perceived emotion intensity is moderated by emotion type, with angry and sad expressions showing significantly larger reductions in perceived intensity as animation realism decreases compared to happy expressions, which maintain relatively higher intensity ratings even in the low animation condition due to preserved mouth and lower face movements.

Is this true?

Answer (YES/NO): NO